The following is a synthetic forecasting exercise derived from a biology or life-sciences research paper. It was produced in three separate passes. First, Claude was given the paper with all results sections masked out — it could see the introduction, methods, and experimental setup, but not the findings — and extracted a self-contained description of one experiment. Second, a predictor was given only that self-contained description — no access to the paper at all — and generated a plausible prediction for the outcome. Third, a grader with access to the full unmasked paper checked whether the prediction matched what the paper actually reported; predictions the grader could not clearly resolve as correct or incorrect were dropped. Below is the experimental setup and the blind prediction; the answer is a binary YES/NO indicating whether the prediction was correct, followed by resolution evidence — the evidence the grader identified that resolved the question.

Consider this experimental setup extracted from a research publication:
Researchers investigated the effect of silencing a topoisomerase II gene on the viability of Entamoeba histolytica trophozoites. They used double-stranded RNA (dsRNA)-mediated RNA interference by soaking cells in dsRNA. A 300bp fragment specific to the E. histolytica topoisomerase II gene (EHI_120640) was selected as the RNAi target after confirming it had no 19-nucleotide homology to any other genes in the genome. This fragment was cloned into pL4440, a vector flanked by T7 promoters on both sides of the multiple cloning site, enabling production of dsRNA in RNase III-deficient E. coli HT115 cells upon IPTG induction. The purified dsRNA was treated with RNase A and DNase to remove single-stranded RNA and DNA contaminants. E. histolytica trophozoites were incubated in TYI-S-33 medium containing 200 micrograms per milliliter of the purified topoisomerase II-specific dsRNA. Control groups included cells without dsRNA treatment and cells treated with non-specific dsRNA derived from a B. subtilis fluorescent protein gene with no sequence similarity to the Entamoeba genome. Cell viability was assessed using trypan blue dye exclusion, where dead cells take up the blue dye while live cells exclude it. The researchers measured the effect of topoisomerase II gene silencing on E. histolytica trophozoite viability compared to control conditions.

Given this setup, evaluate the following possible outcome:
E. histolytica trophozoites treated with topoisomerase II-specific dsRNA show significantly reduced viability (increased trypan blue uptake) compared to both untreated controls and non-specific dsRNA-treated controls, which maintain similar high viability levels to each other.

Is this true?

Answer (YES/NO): YES